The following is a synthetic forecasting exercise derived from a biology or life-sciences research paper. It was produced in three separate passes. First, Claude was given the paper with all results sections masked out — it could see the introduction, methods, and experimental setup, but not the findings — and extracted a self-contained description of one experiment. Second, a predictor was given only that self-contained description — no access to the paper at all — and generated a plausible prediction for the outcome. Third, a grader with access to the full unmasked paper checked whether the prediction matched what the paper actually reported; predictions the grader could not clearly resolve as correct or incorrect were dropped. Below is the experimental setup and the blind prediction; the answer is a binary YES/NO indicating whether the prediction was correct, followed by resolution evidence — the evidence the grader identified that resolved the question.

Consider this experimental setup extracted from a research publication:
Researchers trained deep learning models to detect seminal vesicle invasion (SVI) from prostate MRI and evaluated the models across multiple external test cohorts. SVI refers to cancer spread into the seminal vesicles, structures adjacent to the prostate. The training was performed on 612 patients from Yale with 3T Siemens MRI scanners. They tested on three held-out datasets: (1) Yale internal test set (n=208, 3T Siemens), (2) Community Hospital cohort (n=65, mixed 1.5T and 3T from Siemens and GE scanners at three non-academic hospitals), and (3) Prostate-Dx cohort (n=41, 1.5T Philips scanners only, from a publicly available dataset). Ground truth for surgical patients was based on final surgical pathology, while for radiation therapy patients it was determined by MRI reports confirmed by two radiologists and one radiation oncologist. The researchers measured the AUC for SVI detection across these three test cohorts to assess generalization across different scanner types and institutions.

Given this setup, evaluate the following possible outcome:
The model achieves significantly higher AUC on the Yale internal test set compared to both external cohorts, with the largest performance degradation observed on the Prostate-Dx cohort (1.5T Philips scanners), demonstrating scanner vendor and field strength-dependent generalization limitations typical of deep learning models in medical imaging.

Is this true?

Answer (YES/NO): NO